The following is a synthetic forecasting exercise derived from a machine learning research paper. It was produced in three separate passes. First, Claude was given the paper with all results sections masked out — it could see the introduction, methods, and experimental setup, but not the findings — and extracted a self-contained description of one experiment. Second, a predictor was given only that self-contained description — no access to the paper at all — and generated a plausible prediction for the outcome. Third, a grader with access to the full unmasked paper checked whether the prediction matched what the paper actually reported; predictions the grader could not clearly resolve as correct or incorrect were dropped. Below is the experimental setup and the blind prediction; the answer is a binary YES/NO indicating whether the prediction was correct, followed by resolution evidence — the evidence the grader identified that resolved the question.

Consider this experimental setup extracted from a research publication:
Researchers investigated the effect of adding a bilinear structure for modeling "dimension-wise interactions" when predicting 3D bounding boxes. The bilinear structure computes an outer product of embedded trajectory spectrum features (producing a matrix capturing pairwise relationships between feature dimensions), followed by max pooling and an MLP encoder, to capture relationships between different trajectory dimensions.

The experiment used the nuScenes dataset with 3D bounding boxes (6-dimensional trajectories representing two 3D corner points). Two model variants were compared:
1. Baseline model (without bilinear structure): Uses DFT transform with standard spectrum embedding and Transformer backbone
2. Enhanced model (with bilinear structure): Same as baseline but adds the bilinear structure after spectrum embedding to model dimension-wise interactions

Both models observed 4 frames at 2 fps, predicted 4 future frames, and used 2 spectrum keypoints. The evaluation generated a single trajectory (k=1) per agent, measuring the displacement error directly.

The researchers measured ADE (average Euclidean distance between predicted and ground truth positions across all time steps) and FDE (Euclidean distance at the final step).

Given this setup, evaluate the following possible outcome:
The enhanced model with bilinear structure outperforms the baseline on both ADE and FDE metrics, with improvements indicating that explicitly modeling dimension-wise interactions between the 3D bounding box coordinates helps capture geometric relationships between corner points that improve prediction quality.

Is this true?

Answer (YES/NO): YES